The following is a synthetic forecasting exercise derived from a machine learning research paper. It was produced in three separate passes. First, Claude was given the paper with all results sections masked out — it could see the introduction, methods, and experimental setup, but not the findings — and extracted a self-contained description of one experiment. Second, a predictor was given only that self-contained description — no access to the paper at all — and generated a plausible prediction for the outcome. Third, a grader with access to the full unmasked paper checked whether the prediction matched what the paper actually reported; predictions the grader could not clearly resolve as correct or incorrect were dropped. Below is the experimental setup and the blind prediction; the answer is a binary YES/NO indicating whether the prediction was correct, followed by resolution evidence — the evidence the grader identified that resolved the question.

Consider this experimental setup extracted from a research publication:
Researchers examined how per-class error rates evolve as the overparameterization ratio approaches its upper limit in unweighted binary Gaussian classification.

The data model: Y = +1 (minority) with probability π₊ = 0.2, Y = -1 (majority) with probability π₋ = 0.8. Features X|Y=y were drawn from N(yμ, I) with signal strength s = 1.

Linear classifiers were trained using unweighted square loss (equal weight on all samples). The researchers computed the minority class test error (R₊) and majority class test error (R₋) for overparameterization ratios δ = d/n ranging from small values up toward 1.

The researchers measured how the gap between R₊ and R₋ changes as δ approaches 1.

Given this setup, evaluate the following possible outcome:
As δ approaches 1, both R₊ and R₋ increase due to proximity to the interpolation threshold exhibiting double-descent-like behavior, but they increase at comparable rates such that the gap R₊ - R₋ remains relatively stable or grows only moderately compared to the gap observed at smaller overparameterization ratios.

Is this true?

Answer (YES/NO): NO